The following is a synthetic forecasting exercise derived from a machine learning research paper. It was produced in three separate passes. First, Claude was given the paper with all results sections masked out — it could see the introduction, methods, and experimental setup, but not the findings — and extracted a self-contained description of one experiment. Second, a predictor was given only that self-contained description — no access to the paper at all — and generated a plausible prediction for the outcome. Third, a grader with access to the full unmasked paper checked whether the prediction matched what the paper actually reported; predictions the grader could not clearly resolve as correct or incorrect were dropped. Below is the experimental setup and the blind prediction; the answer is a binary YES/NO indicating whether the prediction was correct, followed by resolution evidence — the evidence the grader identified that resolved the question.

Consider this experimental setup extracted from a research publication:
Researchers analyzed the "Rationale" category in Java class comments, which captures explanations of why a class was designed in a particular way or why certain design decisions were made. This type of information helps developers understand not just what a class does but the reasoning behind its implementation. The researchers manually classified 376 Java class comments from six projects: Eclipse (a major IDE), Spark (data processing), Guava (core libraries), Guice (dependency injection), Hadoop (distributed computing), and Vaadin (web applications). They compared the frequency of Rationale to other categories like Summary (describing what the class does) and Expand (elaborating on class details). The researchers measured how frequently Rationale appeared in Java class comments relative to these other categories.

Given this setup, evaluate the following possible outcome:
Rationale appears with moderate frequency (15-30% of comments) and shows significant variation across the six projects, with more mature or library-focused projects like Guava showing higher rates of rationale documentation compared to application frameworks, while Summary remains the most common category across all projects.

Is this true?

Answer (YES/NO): NO